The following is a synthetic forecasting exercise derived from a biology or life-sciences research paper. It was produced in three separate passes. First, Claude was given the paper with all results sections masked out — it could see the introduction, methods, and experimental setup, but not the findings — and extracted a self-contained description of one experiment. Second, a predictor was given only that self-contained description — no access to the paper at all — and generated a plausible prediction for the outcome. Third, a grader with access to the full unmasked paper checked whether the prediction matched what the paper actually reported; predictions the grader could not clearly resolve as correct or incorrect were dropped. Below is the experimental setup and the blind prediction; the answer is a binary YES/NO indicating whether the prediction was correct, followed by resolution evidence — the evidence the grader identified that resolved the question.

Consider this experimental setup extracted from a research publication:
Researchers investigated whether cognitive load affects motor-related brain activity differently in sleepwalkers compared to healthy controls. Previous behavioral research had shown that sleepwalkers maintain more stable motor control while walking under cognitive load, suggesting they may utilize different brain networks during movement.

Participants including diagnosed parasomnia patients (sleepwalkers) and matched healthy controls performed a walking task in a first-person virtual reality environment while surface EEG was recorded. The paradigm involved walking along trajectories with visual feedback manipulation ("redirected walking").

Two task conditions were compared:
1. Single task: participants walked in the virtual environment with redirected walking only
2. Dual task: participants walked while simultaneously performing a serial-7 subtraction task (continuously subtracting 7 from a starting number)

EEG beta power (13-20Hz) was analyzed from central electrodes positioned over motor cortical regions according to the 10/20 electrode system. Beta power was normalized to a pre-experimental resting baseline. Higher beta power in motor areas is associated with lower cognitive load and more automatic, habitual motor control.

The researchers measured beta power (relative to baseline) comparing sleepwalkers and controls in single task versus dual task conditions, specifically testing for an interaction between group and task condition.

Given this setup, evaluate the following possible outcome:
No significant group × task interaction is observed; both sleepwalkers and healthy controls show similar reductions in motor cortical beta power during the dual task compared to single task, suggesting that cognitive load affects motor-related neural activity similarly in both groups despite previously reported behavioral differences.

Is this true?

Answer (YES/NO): NO